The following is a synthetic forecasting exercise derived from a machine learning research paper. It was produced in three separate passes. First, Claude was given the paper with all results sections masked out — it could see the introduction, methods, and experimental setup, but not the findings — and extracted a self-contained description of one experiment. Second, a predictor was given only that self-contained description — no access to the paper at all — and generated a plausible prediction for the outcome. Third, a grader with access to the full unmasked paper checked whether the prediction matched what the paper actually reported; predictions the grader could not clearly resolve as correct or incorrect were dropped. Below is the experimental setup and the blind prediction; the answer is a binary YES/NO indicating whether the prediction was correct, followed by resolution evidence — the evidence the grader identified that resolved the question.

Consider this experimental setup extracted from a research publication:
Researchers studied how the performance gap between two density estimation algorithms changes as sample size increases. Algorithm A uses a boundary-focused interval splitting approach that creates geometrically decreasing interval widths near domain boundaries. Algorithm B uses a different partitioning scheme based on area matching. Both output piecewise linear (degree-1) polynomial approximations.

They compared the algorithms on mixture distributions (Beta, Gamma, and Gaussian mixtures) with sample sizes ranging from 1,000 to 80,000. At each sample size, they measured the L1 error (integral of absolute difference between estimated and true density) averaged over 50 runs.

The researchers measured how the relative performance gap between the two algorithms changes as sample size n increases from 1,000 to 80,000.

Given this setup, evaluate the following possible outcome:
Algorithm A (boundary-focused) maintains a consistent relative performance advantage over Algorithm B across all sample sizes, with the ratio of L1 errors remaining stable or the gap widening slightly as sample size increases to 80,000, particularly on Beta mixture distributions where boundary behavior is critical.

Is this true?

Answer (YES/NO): NO